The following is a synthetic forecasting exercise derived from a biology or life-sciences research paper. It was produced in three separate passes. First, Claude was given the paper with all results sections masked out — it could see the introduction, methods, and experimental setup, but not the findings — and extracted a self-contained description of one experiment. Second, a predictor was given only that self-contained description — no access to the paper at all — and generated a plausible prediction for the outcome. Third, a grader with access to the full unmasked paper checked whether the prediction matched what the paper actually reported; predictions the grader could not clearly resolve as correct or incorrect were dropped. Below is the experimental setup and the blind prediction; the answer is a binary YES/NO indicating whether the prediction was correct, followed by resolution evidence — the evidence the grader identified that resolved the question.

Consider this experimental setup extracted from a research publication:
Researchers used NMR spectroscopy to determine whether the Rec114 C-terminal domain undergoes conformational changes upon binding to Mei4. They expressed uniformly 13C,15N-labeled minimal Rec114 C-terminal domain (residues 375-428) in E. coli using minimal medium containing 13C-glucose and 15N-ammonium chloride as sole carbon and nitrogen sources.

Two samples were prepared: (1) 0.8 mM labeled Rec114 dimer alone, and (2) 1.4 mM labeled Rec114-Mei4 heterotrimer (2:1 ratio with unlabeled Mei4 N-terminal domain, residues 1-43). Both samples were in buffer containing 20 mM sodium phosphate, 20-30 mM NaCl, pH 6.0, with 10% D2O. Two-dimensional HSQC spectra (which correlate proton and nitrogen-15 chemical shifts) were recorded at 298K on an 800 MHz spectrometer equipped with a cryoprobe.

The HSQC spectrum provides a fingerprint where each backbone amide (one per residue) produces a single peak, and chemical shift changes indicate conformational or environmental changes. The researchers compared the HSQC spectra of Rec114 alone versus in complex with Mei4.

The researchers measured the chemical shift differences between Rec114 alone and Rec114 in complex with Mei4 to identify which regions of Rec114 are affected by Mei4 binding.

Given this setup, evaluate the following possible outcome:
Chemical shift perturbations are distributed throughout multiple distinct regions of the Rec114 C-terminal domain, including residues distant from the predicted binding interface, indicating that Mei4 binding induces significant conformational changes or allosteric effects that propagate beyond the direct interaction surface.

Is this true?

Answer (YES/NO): NO